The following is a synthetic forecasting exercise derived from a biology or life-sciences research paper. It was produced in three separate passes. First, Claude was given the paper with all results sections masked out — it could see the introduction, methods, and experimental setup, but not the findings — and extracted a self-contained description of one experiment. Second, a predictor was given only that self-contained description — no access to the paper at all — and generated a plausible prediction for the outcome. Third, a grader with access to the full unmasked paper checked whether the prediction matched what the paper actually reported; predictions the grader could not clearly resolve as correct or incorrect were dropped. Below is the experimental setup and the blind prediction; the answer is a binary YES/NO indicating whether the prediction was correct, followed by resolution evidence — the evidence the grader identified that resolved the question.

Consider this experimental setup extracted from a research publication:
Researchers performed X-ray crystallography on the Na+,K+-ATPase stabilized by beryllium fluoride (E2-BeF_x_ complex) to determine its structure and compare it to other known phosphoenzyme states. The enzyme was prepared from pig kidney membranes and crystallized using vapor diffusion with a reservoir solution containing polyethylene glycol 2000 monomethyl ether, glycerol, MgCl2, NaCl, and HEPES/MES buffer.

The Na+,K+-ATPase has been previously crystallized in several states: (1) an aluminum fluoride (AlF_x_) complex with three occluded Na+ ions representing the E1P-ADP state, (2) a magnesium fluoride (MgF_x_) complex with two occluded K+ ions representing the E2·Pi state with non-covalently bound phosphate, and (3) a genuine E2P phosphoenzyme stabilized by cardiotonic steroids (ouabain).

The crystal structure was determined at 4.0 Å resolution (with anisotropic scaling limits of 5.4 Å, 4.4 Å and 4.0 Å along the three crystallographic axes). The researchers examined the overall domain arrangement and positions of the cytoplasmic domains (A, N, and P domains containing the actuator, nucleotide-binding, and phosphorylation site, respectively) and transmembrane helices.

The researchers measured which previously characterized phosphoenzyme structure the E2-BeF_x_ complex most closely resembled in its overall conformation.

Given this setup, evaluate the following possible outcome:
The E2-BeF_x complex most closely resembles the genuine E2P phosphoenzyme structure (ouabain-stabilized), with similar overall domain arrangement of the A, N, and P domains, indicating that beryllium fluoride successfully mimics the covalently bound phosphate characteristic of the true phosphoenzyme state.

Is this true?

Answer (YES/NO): YES